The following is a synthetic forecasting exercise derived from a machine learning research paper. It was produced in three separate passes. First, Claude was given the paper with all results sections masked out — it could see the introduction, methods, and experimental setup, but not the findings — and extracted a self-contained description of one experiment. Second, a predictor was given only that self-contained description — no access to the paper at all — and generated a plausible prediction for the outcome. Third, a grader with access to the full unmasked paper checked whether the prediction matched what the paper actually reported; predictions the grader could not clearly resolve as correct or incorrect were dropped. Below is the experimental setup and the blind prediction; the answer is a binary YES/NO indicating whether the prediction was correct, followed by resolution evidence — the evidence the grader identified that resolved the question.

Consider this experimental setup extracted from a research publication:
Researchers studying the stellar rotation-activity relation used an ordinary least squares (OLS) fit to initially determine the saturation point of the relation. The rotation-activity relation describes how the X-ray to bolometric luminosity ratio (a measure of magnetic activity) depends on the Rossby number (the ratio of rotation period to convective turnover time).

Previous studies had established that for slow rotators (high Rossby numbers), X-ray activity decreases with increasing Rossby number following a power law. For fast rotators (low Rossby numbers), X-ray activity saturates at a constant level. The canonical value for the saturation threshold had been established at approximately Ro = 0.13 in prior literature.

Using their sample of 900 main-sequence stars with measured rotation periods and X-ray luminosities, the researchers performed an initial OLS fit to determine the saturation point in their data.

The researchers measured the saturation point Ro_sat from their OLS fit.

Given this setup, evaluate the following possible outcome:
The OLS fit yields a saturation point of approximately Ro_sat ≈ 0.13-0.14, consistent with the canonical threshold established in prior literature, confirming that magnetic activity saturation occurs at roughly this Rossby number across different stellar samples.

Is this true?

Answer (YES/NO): YES